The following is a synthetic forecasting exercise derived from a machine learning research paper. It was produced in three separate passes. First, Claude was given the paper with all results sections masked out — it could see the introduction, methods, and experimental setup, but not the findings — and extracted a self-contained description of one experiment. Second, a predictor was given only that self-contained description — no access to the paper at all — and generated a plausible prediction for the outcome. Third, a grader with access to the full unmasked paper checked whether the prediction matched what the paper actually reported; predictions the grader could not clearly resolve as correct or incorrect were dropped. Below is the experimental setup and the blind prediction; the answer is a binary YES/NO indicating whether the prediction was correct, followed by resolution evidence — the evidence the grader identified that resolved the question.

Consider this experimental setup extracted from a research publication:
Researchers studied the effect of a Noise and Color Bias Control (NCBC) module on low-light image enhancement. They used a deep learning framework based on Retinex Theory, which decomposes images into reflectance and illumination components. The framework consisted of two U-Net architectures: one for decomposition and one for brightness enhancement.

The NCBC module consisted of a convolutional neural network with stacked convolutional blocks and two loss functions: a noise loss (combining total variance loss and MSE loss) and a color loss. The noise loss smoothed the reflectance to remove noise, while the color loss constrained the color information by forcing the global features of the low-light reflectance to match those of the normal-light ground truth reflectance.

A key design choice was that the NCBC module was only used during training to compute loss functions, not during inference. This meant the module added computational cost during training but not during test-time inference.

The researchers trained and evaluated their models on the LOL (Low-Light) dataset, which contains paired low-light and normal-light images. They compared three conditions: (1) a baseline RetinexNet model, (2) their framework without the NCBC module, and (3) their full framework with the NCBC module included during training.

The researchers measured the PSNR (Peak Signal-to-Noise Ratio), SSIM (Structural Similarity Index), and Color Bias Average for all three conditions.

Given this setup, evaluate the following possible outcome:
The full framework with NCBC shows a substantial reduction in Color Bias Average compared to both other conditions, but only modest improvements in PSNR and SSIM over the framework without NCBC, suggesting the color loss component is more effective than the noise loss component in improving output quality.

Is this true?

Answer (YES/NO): NO